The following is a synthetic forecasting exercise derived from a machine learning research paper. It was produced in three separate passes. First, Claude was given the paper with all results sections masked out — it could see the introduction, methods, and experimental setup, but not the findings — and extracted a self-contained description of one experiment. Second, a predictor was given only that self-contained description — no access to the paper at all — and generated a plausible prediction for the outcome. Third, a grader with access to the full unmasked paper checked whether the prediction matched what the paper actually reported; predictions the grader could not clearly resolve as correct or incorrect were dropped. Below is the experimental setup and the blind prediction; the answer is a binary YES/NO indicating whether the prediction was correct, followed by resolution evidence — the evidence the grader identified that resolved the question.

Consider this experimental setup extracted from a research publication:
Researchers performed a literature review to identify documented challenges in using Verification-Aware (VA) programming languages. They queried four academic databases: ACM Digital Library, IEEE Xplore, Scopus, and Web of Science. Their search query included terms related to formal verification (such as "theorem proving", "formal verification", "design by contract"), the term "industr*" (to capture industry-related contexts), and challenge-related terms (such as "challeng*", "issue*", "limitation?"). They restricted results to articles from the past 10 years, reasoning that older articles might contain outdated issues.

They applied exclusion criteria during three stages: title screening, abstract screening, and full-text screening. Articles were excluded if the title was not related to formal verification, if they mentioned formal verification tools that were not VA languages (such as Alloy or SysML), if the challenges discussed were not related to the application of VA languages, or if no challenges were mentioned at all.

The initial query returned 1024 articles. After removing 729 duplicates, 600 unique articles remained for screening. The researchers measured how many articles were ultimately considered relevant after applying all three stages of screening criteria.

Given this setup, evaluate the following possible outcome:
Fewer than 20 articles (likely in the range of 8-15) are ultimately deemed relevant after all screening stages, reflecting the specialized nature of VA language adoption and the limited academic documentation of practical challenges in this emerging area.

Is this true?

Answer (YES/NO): YES